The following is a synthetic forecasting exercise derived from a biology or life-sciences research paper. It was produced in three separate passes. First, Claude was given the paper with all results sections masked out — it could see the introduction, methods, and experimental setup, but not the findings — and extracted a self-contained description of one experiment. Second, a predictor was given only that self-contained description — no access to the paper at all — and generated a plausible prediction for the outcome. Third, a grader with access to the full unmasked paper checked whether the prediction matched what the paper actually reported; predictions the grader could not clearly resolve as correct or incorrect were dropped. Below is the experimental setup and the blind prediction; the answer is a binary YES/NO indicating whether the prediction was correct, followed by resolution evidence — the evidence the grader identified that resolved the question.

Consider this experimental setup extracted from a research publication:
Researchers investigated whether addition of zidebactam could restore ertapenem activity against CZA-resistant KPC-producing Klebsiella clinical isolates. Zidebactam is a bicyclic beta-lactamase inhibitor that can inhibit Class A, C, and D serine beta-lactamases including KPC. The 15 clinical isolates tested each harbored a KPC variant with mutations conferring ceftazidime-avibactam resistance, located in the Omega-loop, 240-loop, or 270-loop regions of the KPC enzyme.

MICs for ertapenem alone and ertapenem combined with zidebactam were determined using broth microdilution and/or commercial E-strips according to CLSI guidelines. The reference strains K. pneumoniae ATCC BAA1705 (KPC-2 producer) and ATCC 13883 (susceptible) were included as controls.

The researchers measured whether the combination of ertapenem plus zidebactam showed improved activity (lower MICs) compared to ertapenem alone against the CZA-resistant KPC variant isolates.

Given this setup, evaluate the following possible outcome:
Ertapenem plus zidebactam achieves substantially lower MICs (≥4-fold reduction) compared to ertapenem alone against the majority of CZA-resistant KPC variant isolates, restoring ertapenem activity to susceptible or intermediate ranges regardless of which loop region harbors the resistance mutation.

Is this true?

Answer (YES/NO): NO